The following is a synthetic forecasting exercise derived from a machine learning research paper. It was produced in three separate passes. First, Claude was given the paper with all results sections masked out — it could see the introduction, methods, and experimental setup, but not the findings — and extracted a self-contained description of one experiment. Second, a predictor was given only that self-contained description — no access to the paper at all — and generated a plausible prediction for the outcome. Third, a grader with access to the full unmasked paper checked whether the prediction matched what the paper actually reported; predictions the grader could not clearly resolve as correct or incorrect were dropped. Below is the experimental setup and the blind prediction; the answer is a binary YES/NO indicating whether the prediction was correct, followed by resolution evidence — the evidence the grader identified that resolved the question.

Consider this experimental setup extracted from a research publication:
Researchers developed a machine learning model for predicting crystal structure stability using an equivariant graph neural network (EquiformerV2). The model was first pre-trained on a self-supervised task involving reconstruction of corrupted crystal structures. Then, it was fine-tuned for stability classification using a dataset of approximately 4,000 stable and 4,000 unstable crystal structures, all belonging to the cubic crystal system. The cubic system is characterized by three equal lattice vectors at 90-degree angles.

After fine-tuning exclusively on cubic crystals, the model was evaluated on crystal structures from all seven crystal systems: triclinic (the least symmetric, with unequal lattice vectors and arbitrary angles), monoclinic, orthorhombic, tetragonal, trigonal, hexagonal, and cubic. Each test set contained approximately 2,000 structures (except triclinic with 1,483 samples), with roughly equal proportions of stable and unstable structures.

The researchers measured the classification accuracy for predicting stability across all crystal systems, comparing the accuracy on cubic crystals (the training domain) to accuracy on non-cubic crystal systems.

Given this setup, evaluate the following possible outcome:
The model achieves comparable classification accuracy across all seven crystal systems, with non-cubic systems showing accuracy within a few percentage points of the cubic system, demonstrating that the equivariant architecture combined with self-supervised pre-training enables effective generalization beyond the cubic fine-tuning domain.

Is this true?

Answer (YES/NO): NO